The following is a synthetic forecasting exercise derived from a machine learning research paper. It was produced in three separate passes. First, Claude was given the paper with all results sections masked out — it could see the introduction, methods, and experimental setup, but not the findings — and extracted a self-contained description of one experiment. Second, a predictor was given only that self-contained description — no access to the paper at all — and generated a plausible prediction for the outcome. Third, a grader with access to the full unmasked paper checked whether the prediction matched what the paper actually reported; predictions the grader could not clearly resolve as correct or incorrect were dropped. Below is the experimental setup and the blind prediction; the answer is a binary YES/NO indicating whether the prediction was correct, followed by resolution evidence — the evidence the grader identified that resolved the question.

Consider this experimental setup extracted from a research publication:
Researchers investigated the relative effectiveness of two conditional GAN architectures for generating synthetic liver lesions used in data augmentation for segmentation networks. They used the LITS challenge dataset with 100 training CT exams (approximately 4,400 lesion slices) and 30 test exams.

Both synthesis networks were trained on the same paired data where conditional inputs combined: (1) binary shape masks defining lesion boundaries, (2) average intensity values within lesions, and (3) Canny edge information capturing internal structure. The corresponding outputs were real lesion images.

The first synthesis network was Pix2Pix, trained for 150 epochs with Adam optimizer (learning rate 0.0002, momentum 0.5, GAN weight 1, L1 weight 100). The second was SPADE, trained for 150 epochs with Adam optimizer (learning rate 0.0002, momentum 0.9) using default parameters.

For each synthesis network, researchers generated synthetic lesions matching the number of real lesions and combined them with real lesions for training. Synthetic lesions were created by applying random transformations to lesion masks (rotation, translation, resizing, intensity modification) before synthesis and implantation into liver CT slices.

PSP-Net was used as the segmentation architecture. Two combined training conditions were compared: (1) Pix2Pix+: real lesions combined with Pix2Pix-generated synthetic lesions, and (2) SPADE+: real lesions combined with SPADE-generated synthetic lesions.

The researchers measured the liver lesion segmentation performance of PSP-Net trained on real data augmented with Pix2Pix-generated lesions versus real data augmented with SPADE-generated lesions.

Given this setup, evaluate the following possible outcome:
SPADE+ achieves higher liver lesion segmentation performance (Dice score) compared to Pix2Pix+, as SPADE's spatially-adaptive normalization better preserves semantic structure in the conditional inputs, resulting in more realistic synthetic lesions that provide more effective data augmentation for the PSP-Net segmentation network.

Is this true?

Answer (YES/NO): NO